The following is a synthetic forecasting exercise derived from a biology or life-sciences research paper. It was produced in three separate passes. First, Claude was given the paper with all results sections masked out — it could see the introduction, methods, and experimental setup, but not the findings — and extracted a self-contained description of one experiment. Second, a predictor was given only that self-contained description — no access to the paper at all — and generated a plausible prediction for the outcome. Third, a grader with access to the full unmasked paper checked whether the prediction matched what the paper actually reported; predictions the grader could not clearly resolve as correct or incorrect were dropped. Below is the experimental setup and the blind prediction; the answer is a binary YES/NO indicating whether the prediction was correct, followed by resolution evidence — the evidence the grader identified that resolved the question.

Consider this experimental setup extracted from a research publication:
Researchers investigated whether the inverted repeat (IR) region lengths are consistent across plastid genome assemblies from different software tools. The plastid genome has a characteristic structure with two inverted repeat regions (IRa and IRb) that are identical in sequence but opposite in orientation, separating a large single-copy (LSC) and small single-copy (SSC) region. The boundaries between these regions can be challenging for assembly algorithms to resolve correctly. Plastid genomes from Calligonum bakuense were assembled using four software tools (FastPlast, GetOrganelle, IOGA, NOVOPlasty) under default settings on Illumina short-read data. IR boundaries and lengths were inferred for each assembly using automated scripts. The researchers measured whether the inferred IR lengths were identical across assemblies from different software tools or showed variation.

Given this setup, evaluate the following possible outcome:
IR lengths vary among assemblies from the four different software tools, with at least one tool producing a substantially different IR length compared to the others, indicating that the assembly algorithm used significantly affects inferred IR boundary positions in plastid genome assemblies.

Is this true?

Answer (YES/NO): YES